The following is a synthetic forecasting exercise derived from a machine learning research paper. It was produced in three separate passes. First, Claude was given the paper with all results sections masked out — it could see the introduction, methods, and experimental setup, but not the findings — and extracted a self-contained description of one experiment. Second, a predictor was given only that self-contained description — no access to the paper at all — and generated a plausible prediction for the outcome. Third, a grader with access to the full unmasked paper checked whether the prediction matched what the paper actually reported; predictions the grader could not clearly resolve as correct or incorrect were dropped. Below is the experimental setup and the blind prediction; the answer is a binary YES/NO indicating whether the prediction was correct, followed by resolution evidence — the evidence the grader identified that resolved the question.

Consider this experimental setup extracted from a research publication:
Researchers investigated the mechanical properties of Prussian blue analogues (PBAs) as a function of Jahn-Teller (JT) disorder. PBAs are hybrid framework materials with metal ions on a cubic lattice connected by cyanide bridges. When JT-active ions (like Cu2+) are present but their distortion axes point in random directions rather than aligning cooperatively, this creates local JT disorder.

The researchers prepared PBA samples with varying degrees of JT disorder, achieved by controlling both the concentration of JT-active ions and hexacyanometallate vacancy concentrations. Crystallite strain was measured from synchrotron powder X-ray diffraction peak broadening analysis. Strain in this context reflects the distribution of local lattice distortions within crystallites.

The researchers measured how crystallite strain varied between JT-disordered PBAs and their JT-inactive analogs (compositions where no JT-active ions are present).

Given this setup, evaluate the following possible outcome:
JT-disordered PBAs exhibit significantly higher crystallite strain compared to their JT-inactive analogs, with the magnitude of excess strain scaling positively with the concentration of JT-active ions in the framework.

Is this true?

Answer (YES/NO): YES